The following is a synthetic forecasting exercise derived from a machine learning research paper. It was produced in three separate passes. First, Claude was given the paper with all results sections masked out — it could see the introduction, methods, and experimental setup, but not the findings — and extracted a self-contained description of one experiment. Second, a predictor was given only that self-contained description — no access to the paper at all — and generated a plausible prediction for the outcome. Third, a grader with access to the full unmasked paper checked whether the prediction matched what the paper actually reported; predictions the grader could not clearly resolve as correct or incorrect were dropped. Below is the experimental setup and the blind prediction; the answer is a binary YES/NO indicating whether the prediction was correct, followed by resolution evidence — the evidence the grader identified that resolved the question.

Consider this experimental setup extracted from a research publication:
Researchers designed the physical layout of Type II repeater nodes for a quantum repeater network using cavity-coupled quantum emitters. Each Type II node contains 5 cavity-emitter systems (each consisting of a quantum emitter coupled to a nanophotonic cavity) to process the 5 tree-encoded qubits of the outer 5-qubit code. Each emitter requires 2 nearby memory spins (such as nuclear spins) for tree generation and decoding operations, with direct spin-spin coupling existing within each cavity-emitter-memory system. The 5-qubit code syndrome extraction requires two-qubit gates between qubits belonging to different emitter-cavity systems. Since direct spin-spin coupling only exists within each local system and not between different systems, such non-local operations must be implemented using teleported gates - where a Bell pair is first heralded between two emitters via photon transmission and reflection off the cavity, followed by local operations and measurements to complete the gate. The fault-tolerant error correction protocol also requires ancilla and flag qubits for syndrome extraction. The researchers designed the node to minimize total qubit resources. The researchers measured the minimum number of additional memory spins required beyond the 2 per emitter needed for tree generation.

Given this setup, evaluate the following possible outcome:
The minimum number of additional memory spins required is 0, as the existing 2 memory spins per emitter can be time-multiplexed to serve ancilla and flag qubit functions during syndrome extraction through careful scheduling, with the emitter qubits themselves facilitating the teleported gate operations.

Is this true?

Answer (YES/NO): NO